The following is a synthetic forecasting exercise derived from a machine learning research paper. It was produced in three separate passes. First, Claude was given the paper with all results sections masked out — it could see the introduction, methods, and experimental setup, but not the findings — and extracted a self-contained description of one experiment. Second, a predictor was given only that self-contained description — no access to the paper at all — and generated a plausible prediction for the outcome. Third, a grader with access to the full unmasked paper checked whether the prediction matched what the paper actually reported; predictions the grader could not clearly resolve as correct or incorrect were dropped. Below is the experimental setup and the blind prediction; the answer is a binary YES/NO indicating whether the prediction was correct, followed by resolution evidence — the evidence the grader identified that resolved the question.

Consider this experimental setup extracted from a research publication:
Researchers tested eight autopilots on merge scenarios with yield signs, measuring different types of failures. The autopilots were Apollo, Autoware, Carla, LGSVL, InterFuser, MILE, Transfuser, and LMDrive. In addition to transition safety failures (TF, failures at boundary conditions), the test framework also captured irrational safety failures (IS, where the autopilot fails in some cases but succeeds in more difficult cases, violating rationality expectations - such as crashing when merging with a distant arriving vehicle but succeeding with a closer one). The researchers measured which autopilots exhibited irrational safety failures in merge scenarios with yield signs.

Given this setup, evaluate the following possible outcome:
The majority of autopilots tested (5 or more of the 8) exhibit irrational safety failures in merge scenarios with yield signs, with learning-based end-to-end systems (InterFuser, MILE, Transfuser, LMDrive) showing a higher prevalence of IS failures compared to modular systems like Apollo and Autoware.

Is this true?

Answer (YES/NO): NO